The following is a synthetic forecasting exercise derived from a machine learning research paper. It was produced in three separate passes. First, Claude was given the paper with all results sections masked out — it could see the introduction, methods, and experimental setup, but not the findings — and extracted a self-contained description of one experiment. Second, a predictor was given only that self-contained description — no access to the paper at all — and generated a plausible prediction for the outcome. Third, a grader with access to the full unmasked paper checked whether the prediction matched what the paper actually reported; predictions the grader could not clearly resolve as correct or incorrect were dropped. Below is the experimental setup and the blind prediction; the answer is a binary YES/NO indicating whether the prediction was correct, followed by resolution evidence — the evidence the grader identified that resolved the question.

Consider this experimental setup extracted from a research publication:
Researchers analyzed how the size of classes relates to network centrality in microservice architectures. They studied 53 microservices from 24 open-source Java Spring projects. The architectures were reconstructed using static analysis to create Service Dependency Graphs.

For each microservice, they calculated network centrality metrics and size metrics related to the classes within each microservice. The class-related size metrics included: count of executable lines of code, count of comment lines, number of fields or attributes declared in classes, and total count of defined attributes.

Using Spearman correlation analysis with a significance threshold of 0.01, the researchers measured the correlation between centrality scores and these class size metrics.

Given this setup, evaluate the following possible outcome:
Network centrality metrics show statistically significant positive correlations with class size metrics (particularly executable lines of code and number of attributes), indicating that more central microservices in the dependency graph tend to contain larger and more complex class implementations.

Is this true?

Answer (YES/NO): NO